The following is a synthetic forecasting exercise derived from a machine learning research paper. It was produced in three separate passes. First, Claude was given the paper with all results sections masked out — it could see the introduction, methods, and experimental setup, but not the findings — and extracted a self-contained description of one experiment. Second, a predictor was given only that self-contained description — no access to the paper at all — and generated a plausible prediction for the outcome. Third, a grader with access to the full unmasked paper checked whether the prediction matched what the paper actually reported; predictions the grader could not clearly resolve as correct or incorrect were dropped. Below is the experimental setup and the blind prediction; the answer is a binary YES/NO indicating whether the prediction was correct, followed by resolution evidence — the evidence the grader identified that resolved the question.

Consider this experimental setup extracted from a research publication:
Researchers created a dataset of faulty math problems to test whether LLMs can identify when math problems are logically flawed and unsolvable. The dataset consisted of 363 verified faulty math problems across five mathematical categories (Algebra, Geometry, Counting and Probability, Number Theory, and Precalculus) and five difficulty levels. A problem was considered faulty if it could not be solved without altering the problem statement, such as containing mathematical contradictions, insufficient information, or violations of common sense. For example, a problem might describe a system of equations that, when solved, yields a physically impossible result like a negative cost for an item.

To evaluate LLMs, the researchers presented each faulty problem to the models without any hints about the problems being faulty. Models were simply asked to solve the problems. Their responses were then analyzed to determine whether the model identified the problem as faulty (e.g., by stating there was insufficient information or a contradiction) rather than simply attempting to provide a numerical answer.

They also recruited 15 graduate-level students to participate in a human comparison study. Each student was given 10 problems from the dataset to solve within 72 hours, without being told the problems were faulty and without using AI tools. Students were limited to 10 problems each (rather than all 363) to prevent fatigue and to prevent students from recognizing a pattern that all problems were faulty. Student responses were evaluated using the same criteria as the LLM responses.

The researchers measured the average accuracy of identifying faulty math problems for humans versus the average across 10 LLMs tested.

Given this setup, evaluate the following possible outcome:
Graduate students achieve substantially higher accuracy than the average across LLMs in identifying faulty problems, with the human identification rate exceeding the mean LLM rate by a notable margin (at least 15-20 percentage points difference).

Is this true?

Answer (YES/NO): NO